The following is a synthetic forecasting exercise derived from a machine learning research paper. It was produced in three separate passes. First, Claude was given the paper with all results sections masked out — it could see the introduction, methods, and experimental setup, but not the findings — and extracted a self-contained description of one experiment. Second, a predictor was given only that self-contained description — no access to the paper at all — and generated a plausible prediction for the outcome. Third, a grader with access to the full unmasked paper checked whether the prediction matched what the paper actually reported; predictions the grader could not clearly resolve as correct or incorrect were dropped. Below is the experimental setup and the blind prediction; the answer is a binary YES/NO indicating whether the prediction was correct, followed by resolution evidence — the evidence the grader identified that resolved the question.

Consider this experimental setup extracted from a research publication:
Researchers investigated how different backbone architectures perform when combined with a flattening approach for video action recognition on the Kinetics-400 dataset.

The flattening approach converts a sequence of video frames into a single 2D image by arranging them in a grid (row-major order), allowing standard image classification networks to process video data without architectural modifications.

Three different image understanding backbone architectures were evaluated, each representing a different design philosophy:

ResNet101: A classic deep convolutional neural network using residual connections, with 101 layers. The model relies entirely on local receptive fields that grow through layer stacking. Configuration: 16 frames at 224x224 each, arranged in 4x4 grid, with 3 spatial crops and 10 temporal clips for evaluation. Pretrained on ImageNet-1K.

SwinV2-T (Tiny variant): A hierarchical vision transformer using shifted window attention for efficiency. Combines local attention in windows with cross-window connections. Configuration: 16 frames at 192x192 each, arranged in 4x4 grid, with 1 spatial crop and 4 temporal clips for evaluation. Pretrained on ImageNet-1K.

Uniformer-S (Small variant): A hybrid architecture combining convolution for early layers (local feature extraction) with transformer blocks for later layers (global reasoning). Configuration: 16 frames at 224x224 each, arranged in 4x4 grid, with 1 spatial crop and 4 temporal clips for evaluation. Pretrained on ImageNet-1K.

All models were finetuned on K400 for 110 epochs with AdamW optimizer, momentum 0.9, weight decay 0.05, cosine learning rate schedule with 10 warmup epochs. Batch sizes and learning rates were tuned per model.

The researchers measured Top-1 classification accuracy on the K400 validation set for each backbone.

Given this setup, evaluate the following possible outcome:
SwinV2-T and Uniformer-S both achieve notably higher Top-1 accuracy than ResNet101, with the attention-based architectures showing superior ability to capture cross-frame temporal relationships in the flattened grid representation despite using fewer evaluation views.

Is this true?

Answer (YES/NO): YES